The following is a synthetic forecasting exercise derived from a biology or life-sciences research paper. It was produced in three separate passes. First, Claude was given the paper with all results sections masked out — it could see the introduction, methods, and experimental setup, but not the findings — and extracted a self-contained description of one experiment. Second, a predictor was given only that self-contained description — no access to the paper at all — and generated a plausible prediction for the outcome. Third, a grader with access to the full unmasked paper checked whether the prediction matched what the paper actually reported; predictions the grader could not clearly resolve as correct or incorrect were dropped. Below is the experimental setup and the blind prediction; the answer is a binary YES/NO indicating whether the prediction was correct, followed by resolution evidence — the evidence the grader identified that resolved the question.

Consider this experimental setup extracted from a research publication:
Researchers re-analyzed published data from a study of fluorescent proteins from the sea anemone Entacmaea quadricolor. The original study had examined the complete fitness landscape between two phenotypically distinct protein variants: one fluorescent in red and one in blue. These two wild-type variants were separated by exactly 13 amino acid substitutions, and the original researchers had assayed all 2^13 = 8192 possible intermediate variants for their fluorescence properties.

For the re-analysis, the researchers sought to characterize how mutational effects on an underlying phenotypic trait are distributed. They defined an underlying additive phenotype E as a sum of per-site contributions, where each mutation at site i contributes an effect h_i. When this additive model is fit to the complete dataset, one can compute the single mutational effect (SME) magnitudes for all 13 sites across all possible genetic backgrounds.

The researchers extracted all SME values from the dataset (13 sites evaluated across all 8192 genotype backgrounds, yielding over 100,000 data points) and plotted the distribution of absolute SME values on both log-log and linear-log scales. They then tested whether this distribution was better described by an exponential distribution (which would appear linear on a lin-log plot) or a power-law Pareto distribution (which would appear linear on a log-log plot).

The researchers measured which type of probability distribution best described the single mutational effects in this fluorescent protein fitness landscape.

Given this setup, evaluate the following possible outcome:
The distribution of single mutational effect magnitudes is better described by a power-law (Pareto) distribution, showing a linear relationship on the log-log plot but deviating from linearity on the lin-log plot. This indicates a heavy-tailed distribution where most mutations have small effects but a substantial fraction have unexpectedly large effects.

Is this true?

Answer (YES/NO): YES